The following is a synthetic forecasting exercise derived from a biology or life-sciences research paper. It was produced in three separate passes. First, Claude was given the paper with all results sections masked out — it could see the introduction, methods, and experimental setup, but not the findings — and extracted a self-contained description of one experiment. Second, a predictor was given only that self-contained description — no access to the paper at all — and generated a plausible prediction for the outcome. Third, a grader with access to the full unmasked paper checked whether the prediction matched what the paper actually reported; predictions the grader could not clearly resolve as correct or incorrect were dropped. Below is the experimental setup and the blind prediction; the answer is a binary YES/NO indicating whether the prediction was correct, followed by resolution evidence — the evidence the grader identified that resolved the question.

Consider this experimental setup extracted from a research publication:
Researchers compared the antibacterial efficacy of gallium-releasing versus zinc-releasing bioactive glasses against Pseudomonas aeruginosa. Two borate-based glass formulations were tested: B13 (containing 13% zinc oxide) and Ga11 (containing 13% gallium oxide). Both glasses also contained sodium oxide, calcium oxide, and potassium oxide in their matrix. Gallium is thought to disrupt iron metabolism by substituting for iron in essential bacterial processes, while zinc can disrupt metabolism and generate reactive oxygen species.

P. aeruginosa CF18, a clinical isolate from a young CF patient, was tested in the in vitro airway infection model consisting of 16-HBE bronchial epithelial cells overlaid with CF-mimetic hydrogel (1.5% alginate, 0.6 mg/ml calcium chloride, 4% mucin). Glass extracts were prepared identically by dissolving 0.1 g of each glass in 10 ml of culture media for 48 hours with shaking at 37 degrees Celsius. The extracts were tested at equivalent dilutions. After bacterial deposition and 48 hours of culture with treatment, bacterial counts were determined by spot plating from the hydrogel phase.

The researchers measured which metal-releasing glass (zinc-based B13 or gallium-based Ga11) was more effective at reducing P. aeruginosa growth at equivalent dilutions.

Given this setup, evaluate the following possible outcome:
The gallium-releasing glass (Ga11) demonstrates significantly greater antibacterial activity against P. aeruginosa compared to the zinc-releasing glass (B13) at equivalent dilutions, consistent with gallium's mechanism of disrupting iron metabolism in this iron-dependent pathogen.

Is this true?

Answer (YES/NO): YES